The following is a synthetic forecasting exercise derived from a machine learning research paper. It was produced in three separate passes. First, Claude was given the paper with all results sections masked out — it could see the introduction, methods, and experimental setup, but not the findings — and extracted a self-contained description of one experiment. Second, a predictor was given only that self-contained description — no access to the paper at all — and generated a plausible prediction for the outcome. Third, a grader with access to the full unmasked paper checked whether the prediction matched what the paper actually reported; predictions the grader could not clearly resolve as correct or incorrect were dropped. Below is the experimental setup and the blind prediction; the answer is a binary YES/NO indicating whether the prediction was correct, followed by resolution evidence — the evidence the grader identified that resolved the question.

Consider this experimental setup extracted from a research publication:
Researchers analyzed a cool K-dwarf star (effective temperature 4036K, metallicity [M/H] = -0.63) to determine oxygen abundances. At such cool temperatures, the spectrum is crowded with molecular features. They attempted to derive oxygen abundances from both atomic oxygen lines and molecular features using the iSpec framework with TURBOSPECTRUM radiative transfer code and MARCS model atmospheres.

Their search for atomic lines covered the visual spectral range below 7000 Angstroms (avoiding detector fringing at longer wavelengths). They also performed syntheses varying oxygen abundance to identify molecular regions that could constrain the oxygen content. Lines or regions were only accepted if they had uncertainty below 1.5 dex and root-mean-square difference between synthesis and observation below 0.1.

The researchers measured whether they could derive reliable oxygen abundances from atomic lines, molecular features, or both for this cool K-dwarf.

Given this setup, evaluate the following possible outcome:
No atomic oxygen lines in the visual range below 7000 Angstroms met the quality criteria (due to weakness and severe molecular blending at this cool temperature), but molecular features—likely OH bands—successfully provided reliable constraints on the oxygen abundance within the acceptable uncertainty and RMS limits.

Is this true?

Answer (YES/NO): YES